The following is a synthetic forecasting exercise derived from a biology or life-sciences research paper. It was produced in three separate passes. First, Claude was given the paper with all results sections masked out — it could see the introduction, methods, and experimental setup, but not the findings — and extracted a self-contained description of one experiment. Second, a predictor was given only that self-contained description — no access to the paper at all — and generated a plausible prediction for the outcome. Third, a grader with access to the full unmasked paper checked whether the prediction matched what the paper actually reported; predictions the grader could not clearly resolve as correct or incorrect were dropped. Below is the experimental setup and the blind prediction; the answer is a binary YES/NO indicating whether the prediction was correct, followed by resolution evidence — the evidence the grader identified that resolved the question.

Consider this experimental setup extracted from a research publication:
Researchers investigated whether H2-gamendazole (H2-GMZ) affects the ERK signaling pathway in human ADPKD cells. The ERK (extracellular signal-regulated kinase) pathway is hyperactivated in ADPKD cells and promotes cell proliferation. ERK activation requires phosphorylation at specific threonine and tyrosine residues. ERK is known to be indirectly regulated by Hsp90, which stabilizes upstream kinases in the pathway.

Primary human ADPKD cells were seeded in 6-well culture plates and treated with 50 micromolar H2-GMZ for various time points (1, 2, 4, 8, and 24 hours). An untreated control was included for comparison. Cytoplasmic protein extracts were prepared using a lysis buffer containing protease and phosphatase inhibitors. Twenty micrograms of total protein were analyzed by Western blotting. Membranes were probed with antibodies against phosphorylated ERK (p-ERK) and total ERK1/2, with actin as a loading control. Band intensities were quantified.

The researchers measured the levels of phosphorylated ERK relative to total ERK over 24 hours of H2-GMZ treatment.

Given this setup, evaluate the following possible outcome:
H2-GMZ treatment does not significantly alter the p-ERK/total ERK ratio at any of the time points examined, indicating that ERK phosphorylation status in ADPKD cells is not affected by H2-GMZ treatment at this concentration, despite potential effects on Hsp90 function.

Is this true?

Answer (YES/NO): NO